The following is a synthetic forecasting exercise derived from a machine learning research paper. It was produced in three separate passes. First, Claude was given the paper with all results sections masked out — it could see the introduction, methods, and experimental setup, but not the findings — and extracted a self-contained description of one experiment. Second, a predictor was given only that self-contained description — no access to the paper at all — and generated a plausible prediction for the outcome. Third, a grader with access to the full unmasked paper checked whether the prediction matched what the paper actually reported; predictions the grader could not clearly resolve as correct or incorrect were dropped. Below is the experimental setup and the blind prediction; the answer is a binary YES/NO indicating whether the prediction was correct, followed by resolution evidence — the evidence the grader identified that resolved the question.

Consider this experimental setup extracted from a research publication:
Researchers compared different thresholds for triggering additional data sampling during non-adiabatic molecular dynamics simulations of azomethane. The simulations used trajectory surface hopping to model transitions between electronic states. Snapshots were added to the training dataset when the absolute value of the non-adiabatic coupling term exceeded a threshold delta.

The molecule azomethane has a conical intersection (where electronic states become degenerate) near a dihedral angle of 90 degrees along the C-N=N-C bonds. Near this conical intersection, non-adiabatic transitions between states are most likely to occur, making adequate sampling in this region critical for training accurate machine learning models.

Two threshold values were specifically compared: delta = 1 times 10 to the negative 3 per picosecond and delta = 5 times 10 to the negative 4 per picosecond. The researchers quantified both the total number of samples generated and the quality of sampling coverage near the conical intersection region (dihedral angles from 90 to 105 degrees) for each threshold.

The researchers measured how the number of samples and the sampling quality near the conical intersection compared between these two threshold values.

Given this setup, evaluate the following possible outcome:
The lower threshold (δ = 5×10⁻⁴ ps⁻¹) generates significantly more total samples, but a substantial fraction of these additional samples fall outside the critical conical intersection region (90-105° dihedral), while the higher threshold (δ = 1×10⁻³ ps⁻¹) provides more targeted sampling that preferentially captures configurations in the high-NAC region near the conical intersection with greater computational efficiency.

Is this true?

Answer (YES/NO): NO